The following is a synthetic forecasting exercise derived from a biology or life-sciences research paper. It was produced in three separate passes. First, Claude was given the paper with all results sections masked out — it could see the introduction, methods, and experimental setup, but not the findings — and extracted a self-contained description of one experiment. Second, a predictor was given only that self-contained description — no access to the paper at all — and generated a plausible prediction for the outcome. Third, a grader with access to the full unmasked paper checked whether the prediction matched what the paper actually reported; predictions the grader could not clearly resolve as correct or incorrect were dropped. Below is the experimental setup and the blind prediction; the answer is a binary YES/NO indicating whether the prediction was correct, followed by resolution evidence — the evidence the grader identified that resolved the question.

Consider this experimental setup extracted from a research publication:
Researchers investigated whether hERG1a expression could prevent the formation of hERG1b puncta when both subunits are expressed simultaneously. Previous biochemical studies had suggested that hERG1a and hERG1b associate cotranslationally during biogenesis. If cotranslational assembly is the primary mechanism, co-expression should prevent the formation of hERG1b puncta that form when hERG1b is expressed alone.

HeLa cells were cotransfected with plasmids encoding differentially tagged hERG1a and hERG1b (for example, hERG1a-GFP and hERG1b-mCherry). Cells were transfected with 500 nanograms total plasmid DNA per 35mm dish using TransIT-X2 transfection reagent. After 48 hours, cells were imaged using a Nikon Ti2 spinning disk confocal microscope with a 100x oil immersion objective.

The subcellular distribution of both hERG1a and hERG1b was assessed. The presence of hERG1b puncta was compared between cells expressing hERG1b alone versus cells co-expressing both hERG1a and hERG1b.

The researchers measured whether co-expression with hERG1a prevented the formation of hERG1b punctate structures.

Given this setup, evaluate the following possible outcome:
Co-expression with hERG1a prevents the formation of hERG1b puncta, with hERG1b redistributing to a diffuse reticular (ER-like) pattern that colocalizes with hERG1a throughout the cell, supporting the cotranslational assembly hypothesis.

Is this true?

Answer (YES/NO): NO